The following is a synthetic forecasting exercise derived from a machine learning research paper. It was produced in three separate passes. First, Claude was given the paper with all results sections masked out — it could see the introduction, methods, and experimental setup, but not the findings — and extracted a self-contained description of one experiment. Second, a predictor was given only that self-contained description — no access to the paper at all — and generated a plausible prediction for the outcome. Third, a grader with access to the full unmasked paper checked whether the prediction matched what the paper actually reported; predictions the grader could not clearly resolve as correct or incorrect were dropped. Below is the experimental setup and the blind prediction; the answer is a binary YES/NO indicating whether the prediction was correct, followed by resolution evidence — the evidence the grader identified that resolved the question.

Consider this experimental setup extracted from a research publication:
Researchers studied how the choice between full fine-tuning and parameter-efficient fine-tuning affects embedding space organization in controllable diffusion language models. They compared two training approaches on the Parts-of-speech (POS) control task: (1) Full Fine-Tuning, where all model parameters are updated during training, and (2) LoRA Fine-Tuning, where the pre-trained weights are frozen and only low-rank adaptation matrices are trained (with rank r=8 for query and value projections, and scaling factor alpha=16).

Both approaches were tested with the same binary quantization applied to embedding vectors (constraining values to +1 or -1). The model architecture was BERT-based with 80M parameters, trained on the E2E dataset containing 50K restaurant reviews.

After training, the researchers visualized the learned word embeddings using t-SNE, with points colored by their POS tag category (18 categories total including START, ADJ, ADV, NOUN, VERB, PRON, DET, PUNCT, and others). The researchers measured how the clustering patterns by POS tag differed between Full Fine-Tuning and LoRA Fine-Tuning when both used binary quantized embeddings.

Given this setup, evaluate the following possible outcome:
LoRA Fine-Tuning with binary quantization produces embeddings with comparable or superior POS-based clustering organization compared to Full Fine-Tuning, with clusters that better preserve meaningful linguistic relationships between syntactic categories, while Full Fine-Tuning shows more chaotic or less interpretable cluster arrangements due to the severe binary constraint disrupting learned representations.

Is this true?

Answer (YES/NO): NO